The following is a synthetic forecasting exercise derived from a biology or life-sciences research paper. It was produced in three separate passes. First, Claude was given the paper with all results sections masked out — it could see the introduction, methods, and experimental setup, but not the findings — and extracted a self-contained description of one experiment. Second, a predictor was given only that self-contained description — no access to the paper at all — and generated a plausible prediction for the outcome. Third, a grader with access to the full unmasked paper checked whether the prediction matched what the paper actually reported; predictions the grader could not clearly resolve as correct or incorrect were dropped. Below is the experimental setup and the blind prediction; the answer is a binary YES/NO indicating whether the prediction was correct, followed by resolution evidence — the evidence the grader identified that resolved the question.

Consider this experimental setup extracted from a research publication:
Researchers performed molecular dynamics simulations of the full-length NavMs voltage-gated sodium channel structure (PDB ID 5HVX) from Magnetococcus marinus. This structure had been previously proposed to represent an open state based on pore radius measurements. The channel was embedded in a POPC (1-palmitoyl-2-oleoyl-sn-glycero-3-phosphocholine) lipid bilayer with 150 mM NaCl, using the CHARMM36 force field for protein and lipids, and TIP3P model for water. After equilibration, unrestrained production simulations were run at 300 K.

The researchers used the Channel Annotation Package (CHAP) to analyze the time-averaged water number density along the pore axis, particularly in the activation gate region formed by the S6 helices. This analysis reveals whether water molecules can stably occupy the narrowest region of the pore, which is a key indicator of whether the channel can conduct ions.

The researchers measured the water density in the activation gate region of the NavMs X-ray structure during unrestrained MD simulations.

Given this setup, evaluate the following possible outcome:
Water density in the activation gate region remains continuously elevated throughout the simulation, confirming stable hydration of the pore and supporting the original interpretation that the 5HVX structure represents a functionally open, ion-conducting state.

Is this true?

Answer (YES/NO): NO